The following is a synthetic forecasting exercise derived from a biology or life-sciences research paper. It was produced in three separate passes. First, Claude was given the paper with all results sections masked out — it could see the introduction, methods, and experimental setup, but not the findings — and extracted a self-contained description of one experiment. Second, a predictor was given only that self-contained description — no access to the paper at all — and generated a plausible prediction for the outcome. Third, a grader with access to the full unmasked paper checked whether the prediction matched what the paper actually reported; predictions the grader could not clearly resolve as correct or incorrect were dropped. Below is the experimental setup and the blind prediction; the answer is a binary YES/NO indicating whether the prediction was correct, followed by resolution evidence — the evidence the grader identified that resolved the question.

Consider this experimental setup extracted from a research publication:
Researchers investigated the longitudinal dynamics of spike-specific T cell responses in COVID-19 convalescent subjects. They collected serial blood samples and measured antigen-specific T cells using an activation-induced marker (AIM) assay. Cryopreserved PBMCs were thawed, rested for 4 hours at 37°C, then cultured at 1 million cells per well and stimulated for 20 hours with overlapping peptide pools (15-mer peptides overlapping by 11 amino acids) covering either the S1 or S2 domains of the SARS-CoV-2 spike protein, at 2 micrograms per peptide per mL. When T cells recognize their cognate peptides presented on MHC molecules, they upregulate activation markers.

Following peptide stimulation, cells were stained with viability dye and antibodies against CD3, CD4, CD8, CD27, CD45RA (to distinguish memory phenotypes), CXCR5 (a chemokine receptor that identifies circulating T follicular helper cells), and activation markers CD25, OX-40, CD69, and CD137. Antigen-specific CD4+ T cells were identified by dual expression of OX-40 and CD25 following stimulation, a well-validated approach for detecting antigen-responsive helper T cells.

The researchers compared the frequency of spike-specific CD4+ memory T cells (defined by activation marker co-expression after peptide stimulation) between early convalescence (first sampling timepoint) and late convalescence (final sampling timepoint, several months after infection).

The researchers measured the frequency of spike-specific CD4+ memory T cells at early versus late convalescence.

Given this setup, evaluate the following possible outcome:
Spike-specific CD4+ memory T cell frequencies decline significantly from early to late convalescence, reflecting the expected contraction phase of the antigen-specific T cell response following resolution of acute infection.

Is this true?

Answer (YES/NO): YES